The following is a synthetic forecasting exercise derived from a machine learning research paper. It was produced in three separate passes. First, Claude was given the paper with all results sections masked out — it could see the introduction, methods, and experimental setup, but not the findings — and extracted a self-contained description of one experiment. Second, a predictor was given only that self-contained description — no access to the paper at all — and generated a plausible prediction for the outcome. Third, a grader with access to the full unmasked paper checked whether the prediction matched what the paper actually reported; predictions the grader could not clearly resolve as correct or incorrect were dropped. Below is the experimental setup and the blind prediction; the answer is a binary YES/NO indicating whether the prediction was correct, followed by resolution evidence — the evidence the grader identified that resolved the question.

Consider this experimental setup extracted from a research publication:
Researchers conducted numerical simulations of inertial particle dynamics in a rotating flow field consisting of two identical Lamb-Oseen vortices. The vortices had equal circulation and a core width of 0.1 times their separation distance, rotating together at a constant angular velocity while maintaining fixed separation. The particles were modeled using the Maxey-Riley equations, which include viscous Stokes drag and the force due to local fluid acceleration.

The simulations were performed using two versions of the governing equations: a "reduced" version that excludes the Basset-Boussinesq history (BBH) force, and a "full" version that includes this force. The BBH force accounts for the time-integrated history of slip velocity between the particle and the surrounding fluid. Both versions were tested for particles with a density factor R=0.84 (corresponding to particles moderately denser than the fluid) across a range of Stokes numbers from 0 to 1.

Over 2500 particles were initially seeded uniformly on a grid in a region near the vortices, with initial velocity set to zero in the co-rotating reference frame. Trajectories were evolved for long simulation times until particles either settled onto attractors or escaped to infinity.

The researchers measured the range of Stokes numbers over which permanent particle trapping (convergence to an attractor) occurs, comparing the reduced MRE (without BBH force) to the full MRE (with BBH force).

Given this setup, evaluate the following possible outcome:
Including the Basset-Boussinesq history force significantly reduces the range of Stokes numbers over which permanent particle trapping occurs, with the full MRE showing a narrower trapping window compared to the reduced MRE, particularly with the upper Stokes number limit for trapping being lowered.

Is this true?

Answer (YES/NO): NO